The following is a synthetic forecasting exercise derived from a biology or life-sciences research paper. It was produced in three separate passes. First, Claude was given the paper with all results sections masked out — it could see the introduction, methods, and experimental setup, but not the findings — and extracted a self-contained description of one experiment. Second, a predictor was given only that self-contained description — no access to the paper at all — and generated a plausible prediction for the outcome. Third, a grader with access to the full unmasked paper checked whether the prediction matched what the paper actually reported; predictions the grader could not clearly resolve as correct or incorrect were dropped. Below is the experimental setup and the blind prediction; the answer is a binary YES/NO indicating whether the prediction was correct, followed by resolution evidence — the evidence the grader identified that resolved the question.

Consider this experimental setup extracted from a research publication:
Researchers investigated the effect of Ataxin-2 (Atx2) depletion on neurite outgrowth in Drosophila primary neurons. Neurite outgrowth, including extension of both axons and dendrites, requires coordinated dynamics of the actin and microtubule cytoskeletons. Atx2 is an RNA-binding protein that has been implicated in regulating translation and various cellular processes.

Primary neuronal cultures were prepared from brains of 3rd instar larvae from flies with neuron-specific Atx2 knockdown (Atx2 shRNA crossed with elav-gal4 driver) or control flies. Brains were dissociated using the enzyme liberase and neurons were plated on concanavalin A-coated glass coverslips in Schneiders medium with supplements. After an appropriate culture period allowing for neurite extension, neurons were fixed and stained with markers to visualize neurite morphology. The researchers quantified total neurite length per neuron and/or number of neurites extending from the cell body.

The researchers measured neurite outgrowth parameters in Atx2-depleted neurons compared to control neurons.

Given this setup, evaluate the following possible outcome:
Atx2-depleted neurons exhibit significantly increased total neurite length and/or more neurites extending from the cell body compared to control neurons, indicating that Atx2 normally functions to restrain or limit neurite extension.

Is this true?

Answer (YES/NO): NO